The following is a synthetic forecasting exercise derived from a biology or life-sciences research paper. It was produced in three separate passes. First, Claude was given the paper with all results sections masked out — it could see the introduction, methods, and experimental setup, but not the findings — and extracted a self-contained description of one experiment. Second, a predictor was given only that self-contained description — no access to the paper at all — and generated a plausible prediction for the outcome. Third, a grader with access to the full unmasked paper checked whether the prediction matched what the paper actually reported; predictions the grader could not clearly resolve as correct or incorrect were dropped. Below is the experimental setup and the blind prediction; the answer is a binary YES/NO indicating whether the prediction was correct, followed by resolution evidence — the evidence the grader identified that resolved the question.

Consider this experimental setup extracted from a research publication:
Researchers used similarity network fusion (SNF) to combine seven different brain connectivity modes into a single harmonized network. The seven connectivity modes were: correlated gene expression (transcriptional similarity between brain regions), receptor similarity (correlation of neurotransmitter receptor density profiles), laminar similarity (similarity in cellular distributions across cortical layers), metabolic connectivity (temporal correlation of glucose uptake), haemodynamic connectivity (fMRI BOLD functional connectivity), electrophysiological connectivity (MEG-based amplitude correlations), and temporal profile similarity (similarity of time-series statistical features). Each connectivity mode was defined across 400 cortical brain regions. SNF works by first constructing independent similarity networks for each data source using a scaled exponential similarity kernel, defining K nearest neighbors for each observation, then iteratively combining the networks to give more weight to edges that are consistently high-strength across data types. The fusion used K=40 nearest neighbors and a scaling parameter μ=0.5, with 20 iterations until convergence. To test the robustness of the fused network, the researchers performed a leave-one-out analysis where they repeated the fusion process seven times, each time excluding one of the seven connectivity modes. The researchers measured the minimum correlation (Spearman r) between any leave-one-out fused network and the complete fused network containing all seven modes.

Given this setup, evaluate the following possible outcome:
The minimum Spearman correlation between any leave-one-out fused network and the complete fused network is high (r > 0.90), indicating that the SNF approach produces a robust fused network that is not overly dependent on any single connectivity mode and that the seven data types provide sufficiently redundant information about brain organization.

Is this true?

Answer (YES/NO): YES